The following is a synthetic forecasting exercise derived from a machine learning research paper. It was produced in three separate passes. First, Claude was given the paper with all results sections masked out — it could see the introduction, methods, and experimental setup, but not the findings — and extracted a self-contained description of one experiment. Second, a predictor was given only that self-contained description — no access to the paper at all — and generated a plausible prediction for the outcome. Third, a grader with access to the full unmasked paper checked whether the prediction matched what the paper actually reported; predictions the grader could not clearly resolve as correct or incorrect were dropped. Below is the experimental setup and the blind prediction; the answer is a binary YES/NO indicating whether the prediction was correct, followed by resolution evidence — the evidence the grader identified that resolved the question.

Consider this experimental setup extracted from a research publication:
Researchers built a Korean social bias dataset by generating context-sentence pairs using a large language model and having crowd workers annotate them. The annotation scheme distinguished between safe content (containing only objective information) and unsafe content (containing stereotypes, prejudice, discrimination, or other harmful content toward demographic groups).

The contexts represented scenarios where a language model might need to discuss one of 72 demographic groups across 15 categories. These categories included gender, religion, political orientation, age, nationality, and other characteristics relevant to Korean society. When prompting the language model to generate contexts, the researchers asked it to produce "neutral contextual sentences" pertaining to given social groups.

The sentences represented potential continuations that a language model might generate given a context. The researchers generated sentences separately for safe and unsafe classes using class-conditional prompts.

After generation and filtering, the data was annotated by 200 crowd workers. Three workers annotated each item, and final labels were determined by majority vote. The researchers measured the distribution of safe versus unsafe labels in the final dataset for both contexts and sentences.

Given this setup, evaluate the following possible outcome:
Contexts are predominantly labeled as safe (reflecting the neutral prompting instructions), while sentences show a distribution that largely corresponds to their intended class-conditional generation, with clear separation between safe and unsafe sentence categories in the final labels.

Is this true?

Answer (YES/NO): NO